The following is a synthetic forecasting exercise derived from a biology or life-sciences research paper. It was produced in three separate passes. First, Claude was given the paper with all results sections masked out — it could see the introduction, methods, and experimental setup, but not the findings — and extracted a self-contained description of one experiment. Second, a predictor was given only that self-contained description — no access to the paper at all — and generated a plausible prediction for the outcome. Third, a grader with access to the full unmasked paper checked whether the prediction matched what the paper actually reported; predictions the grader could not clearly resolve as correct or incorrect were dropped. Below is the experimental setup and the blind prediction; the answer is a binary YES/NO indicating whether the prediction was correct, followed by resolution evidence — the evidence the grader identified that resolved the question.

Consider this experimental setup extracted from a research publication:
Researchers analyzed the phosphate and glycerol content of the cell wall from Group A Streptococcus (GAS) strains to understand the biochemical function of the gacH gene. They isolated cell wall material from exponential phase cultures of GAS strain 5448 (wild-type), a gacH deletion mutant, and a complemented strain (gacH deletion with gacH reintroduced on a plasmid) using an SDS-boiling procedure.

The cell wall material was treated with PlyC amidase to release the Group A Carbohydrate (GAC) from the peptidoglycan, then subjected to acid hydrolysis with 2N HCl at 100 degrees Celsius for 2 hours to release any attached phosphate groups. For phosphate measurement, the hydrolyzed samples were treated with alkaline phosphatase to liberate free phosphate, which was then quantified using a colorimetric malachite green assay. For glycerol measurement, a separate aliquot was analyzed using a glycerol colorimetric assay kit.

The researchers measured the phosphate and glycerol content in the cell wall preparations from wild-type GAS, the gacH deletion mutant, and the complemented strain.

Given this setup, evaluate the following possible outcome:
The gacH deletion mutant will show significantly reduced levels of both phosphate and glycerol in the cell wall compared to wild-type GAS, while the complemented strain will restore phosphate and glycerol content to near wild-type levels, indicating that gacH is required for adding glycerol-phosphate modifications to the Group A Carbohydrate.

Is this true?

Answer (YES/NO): YES